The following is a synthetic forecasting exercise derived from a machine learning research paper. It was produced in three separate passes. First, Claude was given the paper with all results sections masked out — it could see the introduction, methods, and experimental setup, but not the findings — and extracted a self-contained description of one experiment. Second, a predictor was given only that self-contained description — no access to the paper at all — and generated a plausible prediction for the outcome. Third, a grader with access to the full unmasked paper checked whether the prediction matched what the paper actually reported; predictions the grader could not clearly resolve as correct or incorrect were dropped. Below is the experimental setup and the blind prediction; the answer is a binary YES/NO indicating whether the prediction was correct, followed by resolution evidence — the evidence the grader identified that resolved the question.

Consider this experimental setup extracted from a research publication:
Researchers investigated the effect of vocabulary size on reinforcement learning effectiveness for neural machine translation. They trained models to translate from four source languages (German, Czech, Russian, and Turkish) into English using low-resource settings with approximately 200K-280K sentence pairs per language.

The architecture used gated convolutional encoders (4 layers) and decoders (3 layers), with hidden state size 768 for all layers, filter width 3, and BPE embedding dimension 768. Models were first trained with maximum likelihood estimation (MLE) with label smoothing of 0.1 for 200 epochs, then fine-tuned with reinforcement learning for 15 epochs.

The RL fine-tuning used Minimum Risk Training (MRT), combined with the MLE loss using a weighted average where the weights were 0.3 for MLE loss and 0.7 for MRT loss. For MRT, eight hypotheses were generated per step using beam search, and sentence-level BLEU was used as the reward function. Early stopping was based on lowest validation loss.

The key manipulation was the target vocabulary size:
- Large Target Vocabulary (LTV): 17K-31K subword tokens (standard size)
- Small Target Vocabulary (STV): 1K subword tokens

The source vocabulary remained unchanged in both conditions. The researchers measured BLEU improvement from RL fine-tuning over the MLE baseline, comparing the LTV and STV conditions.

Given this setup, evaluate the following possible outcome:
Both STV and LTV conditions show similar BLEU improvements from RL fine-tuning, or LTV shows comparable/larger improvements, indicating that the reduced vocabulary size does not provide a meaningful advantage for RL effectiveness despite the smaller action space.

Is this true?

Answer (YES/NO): NO